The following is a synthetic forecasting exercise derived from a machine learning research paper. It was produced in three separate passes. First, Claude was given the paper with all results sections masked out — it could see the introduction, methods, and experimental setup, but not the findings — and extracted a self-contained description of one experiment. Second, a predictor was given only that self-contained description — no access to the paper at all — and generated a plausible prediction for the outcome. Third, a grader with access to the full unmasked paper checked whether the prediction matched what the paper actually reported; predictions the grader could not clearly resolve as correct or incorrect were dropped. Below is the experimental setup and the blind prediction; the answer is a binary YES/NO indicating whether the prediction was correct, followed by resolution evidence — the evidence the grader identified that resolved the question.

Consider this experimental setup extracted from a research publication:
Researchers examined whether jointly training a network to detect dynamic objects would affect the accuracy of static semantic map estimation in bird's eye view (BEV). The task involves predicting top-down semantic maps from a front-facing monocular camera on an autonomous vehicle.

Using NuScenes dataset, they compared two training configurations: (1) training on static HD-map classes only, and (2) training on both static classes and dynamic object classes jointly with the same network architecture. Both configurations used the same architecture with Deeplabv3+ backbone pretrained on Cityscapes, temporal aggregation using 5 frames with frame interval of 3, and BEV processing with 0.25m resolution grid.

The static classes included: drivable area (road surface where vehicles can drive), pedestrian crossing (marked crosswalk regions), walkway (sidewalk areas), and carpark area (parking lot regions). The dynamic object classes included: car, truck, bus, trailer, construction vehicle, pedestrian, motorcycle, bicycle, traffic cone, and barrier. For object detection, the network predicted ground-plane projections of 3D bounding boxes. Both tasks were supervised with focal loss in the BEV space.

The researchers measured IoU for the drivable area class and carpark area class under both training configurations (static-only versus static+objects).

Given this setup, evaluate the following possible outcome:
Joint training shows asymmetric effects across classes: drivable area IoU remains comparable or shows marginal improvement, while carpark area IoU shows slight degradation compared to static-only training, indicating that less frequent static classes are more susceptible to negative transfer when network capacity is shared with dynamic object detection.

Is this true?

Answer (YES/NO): NO